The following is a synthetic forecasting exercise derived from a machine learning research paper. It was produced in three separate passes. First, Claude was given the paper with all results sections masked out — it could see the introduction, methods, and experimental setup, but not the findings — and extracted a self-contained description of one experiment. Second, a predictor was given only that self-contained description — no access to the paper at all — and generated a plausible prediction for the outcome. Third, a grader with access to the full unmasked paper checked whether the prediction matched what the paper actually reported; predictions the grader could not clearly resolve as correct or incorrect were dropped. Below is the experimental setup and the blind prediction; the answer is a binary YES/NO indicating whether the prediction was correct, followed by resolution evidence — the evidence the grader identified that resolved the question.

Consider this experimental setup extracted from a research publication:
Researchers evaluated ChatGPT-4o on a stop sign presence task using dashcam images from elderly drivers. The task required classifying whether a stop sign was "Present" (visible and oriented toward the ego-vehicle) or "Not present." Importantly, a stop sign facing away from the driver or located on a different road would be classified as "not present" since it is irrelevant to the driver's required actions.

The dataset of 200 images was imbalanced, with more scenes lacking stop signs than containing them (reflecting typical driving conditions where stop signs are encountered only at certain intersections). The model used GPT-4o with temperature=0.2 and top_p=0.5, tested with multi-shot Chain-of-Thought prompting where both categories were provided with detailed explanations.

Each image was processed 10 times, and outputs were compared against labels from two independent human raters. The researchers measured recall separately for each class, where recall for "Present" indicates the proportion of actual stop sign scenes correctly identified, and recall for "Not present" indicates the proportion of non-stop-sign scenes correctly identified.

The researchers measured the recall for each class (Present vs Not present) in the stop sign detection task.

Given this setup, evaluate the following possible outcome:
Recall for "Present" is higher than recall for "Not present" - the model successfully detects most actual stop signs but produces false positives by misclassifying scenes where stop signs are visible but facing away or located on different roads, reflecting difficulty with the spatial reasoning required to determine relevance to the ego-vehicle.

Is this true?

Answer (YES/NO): NO